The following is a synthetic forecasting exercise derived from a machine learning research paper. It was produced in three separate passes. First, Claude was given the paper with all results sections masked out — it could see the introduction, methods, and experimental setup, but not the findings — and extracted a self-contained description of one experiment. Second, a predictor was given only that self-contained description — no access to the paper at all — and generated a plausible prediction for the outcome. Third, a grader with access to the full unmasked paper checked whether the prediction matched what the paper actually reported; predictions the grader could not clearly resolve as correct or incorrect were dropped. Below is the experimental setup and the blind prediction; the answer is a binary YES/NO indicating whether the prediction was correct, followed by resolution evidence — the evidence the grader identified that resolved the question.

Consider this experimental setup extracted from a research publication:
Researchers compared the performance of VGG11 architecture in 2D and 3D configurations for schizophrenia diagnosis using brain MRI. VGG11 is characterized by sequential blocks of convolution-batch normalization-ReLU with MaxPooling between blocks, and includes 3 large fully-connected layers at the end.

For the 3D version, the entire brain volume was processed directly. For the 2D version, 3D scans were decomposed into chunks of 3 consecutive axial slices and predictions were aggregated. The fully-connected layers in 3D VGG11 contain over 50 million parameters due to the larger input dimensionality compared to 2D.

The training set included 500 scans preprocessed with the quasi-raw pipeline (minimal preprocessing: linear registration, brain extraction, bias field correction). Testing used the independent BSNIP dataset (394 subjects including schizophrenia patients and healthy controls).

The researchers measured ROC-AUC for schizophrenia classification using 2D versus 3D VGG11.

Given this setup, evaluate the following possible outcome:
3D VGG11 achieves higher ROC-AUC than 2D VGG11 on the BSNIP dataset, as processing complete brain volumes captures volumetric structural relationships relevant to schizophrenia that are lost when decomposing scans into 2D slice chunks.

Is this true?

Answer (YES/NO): NO